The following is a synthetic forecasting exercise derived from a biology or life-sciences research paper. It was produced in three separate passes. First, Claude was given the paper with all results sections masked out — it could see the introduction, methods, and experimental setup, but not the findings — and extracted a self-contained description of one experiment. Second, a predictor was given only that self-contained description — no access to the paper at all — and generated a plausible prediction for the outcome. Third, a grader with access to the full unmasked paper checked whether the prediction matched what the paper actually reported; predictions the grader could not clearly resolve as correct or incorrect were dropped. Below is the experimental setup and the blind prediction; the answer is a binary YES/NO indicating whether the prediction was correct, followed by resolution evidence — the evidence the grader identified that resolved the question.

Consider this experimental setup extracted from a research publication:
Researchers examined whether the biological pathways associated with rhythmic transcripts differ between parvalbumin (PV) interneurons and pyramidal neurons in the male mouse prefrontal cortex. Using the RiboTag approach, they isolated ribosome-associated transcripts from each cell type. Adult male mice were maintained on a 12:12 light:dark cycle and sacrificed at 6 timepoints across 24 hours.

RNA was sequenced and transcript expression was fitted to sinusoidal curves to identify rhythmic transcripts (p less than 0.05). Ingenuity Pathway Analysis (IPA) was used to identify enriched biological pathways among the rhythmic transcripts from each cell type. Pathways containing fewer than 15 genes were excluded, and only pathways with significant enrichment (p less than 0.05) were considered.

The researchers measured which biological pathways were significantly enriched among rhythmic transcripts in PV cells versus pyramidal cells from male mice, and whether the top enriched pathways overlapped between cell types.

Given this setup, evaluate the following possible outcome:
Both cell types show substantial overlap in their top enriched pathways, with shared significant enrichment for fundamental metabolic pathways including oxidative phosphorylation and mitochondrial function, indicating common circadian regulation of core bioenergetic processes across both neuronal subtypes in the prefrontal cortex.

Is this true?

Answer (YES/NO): NO